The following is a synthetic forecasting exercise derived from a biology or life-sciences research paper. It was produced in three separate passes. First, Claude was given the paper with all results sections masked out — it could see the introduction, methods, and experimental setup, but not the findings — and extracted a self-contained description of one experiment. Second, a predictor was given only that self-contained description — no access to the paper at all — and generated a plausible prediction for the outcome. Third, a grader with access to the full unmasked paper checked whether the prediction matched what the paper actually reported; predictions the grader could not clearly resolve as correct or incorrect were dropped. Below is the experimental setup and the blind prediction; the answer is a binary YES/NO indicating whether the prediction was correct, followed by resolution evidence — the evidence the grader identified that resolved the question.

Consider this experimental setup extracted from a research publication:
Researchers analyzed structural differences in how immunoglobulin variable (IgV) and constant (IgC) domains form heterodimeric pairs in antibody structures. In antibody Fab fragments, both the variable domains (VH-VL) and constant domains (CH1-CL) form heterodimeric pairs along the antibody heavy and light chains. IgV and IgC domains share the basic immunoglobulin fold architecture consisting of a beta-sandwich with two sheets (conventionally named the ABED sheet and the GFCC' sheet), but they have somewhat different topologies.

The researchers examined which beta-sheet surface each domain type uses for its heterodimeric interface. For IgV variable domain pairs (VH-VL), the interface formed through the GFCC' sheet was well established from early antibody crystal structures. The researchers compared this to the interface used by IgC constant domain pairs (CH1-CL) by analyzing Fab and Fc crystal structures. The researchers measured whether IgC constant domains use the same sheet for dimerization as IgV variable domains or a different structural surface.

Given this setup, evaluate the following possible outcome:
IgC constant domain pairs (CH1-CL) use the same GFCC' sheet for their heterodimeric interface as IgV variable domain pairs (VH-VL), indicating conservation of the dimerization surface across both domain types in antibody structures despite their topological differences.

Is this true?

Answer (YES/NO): NO